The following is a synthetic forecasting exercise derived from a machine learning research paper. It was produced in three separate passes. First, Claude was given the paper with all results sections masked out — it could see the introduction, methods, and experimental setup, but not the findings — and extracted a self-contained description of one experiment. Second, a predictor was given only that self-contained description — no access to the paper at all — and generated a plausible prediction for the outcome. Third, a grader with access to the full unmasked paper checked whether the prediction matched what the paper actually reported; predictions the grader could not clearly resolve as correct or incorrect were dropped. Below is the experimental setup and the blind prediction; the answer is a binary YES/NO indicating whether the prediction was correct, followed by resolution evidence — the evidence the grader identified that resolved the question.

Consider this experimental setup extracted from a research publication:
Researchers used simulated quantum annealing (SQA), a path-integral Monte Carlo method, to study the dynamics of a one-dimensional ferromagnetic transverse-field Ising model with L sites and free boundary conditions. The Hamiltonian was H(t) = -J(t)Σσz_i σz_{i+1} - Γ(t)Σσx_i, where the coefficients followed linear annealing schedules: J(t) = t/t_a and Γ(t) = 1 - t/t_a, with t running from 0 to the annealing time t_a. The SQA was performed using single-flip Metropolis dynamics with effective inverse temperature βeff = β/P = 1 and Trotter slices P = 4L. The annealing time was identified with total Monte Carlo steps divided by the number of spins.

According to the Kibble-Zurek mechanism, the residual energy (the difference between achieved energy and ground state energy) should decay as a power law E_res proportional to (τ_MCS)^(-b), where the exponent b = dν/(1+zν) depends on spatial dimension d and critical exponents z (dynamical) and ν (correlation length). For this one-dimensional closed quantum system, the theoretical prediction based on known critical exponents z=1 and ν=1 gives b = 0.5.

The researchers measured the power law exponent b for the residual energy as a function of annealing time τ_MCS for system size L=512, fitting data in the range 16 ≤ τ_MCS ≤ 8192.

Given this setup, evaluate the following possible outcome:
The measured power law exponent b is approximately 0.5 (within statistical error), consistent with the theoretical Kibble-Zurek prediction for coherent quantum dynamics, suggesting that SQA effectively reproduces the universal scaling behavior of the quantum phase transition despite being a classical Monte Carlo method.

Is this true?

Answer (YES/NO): YES